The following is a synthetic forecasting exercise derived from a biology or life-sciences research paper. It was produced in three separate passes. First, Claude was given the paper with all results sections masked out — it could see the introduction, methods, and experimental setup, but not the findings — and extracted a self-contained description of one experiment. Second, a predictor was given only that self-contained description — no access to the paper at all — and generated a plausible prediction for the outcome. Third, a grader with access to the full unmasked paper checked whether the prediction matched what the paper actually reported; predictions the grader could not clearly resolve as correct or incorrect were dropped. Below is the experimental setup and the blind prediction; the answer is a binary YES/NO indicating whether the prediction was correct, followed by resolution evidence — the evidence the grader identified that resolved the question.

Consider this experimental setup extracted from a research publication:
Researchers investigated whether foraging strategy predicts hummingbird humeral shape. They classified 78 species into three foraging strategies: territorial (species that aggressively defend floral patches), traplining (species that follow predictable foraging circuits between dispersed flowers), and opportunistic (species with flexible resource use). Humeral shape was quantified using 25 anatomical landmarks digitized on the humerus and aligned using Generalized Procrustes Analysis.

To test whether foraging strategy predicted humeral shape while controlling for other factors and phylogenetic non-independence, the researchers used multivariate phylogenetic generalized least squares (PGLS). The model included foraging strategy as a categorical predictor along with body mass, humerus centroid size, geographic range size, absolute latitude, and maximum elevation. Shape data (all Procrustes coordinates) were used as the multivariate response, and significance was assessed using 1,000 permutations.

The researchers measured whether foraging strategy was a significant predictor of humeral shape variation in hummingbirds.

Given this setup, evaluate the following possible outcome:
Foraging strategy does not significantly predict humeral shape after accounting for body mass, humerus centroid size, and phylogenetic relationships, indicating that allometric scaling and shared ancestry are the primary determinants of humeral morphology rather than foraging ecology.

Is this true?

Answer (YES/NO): NO